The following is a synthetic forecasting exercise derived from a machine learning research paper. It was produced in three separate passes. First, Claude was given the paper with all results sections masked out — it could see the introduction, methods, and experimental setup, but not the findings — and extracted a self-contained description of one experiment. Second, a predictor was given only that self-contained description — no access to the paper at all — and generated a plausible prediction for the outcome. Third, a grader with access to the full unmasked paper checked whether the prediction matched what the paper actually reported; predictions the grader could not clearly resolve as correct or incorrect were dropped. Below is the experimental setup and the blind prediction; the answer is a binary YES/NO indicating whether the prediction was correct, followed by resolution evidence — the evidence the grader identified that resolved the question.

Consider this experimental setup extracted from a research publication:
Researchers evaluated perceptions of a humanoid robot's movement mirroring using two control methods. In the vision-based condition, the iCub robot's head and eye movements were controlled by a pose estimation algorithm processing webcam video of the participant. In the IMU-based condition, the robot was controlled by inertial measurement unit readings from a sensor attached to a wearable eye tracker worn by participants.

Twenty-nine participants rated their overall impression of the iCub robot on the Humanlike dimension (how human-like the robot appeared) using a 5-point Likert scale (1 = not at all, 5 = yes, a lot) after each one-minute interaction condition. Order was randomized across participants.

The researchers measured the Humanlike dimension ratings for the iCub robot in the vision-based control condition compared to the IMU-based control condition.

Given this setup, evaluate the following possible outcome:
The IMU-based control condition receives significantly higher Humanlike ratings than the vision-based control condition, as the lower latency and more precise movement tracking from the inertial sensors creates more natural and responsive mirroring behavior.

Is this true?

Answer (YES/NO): NO